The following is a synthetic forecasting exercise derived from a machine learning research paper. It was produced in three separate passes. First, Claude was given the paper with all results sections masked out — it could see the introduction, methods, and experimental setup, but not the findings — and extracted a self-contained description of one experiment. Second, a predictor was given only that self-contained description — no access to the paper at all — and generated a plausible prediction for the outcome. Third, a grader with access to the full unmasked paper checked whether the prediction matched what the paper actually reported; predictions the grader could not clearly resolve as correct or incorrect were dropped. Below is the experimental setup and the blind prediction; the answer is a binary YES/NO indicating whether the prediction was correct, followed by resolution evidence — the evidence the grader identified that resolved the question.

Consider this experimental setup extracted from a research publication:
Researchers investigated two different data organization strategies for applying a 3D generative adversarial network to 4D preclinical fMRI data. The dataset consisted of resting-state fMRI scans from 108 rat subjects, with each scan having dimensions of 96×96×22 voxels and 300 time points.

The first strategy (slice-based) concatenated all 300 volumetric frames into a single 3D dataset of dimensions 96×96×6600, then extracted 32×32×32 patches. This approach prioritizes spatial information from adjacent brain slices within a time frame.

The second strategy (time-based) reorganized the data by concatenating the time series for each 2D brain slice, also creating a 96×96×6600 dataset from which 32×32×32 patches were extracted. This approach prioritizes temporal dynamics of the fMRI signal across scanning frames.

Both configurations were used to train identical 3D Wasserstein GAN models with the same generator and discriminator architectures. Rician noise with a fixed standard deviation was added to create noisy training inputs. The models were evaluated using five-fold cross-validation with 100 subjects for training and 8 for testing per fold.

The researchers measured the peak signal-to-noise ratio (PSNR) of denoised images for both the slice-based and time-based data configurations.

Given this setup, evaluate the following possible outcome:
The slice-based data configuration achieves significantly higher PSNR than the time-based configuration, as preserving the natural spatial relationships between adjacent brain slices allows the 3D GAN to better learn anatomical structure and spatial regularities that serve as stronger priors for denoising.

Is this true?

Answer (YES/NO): NO